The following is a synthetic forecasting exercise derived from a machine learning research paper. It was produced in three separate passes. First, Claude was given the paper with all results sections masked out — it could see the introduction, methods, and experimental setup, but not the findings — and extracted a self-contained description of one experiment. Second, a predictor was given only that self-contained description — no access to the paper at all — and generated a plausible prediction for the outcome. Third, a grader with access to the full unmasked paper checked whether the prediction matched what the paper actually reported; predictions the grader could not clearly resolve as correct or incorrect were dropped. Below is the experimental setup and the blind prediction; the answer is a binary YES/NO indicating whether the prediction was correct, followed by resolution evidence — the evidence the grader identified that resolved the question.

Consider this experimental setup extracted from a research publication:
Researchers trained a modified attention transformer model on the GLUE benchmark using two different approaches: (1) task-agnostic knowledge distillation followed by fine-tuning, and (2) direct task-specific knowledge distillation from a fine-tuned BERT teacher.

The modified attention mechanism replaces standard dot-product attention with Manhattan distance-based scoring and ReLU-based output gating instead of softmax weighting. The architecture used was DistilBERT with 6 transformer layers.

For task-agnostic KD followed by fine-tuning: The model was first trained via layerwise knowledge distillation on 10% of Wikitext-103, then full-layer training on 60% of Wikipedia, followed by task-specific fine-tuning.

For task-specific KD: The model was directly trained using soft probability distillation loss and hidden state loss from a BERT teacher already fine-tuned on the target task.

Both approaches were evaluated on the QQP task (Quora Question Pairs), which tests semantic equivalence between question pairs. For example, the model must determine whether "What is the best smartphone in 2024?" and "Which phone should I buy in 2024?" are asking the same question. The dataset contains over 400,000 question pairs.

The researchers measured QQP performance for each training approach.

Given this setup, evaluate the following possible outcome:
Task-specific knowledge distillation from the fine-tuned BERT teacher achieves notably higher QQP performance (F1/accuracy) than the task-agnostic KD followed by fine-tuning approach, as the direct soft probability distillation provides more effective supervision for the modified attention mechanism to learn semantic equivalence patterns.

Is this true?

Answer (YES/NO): NO